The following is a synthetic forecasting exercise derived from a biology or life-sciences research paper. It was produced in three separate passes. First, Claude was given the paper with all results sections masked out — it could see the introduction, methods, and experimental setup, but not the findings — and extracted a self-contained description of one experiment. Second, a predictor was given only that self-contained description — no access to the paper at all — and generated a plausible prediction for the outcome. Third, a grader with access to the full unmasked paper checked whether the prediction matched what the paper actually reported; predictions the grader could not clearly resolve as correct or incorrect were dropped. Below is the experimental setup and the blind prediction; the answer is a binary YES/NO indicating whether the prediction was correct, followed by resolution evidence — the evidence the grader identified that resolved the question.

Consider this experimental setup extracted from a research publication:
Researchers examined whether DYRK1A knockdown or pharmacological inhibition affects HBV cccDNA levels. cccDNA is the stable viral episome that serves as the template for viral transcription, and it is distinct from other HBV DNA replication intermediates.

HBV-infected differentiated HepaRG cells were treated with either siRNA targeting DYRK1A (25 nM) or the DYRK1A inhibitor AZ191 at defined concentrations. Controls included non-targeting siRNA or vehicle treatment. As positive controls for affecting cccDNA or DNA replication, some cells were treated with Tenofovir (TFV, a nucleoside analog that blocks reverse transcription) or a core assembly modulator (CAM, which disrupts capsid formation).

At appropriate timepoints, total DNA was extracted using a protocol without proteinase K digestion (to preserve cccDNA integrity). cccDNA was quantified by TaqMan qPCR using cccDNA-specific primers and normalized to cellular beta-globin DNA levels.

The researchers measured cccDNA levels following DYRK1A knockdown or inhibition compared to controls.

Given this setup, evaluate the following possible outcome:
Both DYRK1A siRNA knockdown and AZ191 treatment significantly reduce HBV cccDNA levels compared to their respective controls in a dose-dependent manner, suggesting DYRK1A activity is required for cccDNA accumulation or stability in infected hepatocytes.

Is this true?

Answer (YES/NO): NO